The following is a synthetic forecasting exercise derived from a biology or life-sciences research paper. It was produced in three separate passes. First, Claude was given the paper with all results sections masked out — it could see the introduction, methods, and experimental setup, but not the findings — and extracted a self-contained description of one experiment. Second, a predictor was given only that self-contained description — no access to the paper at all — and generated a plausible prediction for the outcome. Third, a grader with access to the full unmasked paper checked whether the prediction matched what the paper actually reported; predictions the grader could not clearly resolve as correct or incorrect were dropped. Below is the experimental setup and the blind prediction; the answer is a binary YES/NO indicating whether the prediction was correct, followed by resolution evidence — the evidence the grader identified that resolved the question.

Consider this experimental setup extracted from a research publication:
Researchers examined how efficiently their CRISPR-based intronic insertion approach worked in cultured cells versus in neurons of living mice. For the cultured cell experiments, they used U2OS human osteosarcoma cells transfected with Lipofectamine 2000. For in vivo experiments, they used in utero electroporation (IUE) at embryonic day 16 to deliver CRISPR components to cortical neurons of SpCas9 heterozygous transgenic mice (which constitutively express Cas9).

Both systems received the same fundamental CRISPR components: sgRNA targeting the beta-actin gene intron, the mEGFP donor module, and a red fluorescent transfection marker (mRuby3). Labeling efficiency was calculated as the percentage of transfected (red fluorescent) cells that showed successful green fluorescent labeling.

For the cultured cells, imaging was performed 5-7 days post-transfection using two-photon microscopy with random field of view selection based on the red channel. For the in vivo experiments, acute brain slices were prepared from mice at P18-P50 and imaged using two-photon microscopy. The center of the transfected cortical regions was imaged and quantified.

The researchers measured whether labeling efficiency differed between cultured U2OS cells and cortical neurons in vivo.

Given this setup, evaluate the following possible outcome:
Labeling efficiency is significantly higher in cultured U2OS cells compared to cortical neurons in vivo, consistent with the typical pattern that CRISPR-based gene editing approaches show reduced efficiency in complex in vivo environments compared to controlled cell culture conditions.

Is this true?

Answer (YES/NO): NO